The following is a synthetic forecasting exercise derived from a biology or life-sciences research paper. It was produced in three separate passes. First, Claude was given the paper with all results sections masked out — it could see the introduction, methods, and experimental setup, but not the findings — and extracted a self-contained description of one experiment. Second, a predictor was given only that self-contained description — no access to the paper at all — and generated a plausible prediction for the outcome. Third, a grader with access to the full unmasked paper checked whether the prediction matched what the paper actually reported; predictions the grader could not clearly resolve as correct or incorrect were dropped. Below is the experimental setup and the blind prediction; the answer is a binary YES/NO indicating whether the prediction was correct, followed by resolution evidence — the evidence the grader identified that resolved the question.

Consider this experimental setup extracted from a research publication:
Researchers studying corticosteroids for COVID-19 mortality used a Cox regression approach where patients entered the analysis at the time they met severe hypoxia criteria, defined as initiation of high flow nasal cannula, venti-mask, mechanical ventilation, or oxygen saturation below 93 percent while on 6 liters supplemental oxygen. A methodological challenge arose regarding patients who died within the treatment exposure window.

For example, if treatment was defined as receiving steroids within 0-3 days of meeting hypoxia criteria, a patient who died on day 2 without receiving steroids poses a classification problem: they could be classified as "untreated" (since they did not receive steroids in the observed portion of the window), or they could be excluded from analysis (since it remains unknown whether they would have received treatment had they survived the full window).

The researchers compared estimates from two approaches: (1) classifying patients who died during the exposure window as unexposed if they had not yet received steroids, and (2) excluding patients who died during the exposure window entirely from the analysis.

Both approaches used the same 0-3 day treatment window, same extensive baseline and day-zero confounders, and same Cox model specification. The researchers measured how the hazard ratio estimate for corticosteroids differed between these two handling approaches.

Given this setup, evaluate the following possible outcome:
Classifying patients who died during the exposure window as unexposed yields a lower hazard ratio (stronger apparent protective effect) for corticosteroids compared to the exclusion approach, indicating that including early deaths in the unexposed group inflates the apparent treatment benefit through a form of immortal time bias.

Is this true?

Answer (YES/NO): NO